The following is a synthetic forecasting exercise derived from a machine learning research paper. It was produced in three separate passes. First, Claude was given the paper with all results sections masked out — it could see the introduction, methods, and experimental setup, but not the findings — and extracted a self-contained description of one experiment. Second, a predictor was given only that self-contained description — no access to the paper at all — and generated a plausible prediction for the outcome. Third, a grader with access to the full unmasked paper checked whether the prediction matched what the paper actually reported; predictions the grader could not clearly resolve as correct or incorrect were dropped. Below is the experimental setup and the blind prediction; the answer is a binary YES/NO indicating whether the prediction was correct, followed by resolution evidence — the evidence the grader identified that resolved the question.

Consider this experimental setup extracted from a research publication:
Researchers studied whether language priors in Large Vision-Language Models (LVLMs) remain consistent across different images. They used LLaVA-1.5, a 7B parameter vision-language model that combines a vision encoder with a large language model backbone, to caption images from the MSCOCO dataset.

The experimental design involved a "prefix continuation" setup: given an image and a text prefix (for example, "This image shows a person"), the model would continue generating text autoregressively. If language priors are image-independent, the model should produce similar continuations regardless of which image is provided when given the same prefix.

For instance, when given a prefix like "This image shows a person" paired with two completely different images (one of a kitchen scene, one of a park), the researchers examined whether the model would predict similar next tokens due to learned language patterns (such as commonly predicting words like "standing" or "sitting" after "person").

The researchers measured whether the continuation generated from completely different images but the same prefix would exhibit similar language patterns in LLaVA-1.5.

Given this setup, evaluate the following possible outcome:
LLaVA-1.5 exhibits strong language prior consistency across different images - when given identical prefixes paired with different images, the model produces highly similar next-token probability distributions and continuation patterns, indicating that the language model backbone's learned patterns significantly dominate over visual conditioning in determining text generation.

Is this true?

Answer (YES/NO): YES